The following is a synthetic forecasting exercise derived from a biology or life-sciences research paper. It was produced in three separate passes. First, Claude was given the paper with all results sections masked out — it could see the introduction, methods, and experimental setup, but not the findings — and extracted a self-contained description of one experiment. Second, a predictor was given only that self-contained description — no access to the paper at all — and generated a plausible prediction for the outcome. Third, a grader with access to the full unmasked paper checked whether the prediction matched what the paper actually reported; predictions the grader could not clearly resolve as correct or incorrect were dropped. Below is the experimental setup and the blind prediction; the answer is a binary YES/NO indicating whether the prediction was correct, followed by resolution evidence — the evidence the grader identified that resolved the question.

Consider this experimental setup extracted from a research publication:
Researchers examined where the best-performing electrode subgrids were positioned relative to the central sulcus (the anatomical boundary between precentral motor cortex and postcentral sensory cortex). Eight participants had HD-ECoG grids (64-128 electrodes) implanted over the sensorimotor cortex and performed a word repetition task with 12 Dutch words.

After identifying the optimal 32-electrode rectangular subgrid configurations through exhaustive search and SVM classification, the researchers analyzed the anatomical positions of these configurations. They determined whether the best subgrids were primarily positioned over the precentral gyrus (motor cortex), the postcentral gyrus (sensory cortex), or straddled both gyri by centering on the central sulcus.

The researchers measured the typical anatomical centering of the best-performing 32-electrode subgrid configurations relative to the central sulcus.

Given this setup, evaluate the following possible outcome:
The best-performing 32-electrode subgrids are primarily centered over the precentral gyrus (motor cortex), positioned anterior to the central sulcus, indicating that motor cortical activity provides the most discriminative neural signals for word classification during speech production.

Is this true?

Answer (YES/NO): NO